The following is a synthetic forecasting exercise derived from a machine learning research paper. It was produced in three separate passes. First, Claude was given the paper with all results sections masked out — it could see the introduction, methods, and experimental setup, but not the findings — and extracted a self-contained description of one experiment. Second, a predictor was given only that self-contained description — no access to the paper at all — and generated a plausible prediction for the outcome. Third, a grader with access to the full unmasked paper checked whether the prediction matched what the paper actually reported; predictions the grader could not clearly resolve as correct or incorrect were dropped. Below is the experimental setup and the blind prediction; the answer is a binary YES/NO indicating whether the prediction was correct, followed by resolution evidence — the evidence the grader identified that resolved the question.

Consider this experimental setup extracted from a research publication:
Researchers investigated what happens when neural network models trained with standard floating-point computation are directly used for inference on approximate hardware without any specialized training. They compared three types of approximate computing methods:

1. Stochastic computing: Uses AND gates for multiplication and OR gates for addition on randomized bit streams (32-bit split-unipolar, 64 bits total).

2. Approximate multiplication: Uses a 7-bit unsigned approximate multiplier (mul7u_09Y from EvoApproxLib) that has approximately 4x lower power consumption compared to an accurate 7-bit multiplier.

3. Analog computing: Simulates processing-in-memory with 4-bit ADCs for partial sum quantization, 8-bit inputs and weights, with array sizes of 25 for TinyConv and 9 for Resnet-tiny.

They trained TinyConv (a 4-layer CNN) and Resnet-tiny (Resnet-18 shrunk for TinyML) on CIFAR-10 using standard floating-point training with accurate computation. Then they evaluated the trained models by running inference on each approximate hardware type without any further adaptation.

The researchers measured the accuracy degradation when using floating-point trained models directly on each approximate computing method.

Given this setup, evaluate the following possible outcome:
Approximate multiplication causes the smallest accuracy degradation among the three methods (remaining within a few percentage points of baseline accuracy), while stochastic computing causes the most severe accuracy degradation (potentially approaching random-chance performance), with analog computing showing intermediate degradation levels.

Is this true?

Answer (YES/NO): NO